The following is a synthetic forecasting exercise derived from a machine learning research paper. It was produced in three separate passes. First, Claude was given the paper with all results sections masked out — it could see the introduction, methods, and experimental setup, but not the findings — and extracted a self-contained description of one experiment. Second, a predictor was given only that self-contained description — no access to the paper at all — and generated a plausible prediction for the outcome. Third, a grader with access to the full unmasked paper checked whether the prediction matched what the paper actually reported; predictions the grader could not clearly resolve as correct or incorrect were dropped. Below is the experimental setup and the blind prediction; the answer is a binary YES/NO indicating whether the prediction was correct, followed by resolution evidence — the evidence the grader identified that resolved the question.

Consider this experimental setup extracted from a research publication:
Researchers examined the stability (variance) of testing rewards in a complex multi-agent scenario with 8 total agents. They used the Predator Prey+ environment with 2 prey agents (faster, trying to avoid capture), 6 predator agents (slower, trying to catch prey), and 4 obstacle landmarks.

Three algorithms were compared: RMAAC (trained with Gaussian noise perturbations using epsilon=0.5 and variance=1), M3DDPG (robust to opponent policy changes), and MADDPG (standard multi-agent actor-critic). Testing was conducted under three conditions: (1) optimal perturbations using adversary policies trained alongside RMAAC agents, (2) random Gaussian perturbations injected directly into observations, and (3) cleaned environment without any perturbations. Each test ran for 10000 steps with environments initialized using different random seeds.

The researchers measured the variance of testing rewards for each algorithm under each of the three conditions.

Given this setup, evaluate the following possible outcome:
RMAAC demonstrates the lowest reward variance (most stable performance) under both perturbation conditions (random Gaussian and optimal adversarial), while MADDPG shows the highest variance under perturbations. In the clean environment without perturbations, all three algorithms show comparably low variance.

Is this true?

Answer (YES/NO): NO